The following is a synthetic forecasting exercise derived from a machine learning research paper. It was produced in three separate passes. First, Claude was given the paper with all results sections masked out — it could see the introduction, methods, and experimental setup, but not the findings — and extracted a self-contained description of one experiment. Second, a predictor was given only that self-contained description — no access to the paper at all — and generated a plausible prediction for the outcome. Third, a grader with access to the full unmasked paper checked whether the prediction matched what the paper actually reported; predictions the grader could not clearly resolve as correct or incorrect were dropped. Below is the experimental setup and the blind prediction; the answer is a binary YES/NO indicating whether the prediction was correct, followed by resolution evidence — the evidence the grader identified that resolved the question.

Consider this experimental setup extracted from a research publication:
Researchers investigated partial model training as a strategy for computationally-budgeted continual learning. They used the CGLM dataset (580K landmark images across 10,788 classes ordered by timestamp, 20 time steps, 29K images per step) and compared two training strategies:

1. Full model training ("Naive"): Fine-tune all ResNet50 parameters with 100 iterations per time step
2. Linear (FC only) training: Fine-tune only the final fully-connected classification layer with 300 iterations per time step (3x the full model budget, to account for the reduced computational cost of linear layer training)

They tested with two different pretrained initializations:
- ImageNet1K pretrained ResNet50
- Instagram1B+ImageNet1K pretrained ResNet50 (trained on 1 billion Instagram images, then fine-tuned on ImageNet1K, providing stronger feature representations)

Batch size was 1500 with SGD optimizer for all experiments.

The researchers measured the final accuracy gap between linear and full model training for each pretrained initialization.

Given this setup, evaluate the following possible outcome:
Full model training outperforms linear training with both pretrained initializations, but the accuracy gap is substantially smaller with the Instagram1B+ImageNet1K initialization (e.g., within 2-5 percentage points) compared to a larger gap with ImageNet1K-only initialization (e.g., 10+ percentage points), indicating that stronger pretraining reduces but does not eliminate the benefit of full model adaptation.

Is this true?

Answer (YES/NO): NO